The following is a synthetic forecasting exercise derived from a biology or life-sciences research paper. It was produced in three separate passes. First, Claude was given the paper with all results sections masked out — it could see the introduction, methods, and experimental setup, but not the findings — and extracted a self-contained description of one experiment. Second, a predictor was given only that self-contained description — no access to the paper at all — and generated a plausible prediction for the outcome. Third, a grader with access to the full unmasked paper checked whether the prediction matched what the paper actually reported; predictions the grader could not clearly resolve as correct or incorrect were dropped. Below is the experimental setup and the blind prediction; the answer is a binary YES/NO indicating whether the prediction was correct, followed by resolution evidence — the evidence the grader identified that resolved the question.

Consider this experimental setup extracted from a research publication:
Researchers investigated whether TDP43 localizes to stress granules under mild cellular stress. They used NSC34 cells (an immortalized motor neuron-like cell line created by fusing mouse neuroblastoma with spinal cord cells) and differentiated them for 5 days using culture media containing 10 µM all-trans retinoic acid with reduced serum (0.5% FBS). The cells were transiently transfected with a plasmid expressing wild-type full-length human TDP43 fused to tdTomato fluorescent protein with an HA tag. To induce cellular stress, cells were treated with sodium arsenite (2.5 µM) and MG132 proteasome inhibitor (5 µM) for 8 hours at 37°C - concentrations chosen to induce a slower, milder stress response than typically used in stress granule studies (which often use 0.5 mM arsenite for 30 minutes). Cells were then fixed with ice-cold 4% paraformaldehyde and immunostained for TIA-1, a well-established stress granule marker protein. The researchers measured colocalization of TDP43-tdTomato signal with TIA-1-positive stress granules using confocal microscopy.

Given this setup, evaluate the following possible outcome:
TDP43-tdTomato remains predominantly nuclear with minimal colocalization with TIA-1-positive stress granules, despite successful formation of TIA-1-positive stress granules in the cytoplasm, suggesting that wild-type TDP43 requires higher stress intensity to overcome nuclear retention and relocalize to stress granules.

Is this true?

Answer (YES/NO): NO